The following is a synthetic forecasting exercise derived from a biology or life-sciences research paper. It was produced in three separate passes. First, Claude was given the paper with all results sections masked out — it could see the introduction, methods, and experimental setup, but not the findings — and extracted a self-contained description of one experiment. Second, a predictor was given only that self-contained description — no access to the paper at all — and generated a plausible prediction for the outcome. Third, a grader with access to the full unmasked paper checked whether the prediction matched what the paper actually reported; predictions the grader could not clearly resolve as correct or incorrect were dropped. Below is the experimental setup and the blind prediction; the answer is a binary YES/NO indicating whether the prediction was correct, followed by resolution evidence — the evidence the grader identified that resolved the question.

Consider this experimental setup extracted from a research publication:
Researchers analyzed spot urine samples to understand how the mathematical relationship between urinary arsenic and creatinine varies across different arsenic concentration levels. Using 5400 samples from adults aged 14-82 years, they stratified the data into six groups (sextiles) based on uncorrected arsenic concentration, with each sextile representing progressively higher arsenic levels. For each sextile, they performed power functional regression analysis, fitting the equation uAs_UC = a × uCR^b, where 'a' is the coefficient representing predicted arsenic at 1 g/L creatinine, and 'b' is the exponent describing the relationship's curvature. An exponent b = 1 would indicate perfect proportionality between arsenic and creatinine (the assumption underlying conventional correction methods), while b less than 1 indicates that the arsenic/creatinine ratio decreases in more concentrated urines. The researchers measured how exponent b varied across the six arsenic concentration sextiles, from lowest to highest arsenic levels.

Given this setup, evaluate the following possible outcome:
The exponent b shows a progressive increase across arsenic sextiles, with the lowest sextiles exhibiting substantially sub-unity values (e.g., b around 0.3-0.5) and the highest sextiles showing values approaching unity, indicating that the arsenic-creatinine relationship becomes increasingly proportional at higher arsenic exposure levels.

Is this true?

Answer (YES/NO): YES